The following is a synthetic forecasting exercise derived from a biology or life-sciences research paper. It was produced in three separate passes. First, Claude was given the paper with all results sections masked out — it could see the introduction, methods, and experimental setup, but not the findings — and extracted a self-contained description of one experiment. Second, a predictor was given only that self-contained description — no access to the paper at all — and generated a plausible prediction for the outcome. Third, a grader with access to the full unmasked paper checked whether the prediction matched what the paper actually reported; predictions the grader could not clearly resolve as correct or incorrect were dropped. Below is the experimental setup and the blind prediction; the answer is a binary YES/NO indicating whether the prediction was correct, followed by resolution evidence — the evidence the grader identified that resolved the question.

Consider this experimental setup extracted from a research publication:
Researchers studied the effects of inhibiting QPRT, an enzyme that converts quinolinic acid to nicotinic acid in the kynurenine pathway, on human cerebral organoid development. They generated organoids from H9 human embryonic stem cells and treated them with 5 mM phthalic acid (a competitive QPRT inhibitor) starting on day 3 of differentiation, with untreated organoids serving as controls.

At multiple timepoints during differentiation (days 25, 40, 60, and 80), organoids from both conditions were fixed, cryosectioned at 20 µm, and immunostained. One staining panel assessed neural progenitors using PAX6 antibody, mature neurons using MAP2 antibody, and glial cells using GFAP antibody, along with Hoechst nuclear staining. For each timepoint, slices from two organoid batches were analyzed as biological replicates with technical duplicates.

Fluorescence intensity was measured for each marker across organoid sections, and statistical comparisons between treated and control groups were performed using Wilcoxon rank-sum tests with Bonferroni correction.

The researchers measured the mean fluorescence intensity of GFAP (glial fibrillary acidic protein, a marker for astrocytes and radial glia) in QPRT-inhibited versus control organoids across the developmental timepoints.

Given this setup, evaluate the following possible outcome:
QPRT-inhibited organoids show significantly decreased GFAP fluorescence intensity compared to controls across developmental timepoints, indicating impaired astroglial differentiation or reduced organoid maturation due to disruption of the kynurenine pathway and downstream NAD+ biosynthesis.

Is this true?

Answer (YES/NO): NO